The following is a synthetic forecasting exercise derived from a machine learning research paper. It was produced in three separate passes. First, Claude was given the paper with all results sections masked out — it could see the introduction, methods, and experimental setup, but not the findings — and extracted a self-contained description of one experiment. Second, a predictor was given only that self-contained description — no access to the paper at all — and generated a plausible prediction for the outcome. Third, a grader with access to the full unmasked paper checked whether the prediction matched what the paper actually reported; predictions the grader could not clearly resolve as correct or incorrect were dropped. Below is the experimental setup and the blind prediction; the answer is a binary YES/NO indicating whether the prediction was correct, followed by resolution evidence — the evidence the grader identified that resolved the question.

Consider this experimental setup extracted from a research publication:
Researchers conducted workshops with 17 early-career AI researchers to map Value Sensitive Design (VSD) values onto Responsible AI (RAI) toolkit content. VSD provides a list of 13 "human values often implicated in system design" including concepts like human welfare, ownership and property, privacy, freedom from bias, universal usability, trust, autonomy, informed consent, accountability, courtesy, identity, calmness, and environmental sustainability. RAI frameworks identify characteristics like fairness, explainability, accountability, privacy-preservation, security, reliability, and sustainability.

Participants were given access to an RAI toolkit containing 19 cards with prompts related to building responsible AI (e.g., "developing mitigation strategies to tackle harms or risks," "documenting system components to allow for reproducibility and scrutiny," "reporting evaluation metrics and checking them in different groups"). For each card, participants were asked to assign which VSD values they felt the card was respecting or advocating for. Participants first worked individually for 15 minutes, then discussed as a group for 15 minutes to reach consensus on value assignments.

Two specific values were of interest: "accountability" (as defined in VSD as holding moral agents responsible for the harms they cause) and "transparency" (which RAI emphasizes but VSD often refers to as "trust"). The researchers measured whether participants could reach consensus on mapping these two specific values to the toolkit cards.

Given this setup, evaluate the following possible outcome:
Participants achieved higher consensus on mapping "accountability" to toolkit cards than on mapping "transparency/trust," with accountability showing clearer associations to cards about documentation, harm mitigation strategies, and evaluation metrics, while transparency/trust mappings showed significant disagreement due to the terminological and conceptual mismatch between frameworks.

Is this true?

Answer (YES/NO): NO